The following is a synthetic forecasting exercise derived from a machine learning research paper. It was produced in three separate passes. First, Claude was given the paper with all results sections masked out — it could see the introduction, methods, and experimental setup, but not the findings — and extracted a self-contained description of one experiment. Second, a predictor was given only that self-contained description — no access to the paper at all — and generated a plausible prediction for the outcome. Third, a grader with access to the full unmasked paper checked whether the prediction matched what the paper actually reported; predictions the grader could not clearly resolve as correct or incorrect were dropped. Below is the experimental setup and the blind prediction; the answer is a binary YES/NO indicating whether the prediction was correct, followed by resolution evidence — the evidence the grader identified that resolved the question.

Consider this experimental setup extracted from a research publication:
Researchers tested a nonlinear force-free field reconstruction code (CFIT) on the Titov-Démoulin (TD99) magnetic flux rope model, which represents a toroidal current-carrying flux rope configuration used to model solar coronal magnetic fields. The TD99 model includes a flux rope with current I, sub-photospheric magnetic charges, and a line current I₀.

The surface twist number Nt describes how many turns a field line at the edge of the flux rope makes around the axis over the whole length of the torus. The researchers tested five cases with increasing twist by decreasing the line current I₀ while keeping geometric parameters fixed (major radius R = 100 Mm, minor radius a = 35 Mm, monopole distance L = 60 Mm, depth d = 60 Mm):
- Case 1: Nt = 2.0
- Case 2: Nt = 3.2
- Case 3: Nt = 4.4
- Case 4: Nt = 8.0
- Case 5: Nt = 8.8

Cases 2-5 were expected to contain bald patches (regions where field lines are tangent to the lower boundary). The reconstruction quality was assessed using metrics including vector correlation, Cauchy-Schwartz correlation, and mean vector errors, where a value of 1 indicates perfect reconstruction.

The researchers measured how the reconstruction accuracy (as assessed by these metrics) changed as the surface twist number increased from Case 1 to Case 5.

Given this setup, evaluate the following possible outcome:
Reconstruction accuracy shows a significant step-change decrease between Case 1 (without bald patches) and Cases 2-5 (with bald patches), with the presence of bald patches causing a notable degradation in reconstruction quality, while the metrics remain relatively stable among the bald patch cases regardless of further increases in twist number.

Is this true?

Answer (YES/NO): NO